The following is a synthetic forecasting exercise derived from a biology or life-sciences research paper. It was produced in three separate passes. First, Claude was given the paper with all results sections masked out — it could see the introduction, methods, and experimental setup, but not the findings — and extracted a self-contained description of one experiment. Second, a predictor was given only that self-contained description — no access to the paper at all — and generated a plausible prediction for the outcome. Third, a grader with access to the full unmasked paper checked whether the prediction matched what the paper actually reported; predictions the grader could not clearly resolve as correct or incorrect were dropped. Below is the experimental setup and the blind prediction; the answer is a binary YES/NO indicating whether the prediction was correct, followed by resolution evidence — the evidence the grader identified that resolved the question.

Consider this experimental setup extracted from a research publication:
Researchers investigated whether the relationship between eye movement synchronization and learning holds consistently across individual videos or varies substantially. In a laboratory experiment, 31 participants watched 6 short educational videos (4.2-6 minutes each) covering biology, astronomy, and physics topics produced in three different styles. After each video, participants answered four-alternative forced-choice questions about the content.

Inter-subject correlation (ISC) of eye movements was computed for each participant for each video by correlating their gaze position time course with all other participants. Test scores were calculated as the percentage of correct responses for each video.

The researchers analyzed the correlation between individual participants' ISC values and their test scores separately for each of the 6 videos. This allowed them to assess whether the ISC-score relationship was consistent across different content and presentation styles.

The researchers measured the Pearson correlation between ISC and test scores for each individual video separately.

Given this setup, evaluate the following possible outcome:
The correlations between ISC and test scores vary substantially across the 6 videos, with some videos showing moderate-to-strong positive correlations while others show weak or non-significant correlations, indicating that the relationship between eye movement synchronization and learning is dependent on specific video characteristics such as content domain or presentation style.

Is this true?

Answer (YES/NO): NO